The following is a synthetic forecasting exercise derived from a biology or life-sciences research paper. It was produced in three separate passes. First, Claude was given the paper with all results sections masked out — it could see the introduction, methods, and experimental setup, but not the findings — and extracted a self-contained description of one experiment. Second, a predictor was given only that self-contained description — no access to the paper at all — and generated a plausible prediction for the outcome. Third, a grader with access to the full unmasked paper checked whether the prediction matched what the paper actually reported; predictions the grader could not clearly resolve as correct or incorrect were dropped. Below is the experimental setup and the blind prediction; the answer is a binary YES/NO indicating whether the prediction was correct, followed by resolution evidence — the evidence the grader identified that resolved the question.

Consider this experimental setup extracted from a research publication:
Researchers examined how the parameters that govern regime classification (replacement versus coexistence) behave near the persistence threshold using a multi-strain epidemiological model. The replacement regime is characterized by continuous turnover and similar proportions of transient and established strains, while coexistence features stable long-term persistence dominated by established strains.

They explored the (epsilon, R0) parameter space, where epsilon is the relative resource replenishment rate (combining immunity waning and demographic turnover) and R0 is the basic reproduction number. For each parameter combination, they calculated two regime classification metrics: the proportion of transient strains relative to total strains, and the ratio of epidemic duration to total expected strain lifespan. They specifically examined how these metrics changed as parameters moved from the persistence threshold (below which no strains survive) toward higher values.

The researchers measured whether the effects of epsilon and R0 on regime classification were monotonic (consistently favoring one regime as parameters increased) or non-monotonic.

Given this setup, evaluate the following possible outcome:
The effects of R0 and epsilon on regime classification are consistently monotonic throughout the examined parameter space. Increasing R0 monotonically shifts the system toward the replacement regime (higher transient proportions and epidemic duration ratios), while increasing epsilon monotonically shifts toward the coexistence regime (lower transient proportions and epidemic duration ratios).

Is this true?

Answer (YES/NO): NO